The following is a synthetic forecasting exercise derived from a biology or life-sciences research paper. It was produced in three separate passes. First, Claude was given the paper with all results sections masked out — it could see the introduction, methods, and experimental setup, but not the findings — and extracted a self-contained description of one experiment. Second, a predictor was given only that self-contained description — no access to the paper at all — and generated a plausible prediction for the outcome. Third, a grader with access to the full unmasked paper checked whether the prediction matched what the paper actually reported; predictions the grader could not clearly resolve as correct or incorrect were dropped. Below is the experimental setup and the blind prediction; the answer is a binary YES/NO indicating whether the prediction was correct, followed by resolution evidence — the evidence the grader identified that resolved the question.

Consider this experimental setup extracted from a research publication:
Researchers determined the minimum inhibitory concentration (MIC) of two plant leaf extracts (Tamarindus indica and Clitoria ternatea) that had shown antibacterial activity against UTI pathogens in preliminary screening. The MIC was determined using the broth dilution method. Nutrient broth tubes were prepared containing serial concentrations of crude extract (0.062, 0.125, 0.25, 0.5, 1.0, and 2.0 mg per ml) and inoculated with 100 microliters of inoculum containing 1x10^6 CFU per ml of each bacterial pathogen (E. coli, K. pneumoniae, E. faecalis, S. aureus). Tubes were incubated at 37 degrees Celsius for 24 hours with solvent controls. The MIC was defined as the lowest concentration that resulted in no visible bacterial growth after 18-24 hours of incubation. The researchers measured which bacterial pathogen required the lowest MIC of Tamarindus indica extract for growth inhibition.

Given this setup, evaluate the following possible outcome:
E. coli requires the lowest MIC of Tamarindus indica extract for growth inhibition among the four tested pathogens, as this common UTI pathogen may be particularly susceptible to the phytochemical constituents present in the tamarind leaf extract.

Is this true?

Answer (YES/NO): NO